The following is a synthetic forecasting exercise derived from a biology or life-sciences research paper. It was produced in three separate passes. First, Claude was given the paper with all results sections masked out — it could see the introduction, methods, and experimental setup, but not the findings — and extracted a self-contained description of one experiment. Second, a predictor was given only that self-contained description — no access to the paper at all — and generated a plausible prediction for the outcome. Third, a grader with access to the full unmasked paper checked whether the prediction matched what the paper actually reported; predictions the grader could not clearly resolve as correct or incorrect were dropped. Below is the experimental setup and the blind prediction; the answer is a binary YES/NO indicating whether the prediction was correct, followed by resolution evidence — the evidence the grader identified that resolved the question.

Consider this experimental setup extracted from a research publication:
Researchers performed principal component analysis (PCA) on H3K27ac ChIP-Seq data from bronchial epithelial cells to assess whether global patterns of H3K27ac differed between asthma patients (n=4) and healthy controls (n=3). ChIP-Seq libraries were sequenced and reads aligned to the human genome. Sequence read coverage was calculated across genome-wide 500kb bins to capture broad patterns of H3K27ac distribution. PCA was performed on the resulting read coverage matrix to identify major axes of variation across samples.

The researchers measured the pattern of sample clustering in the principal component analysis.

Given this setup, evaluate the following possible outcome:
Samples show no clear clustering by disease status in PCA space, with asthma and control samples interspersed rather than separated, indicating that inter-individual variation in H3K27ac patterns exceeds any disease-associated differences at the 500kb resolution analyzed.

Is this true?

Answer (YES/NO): NO